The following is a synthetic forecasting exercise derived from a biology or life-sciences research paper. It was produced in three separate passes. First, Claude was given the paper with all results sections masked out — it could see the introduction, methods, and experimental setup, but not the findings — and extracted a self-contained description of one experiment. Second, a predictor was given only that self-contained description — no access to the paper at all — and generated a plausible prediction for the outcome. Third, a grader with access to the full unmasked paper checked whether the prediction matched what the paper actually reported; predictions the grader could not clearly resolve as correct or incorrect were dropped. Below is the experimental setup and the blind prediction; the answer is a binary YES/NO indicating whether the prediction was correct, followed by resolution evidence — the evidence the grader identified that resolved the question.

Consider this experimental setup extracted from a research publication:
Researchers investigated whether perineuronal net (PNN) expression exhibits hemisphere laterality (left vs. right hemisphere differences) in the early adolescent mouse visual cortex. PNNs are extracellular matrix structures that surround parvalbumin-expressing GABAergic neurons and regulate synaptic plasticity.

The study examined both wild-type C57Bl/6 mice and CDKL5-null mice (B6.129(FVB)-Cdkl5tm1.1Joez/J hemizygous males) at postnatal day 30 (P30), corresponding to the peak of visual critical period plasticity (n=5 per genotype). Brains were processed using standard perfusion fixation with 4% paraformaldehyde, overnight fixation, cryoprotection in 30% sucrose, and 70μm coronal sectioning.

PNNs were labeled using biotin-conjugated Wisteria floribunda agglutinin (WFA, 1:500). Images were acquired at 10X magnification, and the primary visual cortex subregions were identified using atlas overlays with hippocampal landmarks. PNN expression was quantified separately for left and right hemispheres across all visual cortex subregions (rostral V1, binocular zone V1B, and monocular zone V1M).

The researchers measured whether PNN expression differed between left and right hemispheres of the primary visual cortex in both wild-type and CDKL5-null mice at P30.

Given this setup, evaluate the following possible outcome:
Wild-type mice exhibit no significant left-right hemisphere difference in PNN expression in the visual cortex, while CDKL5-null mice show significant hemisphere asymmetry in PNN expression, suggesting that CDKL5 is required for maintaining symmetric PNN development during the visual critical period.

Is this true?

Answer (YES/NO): NO